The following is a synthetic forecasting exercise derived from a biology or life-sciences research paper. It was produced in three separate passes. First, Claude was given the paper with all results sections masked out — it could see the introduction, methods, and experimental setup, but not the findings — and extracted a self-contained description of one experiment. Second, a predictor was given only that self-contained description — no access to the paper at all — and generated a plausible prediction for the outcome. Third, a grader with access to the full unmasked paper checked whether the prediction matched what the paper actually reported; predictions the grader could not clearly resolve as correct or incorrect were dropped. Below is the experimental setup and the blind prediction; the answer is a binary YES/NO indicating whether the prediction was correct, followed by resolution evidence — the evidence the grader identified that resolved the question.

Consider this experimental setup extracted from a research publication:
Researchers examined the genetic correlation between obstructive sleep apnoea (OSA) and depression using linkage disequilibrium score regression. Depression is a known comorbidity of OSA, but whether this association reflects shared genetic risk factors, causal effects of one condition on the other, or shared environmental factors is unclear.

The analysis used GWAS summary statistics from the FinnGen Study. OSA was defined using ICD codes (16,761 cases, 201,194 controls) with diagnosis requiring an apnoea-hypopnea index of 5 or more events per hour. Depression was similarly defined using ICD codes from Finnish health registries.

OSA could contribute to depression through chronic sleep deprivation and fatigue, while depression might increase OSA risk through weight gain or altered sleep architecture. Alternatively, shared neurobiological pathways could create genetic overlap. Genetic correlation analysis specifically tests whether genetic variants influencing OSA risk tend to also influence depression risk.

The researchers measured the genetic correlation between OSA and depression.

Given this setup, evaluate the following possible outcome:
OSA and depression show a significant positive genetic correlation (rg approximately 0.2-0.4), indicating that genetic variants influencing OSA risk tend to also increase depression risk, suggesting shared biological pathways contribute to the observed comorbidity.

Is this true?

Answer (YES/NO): NO